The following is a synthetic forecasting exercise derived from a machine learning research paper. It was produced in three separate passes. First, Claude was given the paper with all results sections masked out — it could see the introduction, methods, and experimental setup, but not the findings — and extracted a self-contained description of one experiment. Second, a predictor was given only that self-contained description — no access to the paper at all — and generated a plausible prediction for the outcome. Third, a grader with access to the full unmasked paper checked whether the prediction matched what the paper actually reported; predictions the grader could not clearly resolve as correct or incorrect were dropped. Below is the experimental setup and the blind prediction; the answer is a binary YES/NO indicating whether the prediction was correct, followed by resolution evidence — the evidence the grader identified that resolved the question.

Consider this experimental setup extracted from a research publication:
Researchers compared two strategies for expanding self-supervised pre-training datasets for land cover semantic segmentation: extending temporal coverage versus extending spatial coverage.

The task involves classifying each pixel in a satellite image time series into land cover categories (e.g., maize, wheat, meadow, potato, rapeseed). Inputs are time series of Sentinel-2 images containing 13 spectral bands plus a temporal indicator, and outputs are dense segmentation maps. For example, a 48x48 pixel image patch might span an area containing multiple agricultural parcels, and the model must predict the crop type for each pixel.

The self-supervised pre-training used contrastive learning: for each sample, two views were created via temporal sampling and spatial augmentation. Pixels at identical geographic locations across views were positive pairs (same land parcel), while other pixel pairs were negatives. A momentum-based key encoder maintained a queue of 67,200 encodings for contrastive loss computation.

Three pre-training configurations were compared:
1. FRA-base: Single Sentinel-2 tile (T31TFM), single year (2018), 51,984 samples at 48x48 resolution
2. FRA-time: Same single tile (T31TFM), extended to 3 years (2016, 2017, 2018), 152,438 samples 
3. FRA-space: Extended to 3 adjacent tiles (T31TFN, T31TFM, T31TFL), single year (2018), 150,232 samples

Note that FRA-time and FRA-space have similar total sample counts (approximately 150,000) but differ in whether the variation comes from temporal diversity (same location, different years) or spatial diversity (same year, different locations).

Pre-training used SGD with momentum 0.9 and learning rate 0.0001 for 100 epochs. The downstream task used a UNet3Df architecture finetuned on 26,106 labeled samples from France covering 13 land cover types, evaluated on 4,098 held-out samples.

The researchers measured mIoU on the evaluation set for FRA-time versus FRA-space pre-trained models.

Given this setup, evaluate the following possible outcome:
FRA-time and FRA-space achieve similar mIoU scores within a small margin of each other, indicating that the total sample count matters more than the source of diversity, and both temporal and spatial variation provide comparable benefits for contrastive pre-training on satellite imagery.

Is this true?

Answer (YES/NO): NO